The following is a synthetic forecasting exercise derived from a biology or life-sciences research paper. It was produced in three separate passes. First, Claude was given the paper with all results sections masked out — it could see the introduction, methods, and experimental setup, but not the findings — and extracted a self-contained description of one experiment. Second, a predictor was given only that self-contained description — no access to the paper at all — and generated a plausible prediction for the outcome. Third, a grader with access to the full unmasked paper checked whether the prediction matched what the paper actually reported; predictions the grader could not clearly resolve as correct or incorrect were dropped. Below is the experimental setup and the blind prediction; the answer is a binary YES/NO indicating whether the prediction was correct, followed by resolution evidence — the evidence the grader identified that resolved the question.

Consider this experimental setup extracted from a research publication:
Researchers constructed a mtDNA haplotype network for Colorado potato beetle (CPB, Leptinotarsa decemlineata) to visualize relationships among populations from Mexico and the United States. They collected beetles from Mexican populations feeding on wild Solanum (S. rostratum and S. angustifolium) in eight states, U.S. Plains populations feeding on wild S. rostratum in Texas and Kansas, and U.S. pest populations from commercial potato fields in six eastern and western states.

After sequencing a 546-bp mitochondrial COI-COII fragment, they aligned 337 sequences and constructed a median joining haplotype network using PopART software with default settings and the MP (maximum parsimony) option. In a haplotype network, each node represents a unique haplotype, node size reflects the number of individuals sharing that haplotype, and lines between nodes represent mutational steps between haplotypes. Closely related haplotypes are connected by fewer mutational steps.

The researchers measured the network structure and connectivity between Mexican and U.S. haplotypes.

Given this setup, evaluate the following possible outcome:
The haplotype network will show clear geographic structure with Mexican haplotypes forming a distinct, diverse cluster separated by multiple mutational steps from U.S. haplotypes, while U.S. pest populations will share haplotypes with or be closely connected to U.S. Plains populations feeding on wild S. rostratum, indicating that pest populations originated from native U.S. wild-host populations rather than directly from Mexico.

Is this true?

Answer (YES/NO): YES